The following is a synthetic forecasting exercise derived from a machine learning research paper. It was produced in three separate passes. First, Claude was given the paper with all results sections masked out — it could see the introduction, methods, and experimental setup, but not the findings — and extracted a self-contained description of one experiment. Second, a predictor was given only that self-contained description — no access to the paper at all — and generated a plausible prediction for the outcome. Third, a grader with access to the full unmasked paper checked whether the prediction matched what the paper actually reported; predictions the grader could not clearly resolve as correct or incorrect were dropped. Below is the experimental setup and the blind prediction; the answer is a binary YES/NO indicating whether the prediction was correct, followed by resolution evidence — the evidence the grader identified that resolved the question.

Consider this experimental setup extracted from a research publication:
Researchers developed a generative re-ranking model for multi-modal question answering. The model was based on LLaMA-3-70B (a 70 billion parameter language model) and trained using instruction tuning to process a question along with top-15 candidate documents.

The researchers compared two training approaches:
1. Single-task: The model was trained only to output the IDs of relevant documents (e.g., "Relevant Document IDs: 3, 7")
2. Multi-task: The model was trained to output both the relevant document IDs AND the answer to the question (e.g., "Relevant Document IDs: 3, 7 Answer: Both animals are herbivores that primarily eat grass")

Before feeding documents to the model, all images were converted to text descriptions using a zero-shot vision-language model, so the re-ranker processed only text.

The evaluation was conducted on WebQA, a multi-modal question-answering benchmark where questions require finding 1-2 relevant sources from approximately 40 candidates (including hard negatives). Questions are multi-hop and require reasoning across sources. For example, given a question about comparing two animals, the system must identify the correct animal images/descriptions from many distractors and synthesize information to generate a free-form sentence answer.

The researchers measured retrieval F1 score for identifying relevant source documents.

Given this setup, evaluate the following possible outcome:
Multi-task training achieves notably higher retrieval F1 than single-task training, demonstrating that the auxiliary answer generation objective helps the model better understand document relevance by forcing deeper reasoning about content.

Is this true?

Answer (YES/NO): YES